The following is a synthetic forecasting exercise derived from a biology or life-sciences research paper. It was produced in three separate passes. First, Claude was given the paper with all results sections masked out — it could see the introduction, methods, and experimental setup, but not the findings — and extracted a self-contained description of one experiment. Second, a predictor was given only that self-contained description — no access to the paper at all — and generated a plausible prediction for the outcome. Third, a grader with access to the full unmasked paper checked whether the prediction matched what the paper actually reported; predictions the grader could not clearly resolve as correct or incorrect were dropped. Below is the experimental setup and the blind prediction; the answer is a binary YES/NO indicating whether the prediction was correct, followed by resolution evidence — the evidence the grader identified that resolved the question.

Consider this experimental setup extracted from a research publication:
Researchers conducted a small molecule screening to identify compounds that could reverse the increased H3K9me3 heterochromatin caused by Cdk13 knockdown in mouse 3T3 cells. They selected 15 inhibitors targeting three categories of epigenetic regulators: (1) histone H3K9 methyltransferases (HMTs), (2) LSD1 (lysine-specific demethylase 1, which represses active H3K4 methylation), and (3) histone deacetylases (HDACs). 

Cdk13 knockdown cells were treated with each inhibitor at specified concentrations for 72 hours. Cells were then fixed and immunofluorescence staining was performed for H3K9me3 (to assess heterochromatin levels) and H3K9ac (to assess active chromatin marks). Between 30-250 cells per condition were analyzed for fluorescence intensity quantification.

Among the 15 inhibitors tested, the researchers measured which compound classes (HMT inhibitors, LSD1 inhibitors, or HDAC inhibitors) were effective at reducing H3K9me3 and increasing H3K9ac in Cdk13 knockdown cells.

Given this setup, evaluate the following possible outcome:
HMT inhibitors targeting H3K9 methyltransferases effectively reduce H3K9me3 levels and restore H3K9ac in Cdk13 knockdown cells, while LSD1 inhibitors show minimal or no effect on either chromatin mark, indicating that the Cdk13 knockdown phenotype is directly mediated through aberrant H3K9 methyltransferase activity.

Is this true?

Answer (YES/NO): NO